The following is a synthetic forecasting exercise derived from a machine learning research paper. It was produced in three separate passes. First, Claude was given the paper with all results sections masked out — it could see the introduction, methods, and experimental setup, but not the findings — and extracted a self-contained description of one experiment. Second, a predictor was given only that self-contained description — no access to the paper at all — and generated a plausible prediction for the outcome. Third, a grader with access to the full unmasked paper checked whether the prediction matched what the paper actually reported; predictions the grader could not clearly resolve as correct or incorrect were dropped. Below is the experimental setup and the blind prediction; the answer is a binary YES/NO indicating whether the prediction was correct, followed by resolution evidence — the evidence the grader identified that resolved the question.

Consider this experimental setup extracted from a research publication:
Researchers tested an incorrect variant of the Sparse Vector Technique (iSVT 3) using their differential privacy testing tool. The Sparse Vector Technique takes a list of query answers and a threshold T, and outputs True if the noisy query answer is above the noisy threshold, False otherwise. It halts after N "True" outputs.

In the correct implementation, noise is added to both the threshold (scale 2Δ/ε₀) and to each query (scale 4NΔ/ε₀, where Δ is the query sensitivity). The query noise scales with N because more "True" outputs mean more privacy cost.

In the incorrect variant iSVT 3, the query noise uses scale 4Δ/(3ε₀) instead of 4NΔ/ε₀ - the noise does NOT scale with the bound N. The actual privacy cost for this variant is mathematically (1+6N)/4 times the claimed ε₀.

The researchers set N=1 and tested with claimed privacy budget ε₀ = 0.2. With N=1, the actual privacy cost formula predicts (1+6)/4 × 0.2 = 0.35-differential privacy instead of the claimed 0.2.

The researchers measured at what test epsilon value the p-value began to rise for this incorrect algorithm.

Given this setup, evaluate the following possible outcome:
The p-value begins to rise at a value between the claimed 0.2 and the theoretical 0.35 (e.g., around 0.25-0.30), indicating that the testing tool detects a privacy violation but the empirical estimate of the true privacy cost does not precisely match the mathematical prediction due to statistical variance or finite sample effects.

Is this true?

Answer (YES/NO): YES